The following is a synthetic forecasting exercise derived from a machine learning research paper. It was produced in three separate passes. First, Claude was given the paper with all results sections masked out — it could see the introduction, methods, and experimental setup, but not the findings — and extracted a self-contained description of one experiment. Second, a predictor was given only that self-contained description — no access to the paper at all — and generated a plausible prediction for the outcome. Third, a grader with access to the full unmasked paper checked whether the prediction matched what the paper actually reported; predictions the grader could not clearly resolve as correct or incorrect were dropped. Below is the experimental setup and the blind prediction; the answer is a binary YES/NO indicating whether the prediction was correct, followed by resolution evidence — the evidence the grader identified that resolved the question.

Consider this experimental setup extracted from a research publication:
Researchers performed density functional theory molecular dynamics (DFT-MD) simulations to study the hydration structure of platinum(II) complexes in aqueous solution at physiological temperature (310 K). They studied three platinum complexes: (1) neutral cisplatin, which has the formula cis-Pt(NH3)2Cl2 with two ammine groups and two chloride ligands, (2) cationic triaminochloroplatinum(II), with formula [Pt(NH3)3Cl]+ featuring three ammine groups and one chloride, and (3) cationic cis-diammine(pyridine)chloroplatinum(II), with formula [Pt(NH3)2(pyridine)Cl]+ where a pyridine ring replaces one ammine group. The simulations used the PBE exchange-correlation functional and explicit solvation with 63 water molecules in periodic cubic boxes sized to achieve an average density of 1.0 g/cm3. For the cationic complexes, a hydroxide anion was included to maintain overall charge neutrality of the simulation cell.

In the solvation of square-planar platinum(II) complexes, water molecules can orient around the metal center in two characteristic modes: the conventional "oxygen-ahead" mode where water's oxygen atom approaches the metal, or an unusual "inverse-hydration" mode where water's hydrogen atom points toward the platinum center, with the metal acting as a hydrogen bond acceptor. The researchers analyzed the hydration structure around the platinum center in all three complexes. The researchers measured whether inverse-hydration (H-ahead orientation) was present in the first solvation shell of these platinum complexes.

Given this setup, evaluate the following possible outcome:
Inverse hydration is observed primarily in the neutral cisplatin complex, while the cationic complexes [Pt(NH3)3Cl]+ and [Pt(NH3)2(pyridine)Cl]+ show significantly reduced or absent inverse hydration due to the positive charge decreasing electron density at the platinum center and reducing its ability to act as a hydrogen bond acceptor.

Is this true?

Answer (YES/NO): NO